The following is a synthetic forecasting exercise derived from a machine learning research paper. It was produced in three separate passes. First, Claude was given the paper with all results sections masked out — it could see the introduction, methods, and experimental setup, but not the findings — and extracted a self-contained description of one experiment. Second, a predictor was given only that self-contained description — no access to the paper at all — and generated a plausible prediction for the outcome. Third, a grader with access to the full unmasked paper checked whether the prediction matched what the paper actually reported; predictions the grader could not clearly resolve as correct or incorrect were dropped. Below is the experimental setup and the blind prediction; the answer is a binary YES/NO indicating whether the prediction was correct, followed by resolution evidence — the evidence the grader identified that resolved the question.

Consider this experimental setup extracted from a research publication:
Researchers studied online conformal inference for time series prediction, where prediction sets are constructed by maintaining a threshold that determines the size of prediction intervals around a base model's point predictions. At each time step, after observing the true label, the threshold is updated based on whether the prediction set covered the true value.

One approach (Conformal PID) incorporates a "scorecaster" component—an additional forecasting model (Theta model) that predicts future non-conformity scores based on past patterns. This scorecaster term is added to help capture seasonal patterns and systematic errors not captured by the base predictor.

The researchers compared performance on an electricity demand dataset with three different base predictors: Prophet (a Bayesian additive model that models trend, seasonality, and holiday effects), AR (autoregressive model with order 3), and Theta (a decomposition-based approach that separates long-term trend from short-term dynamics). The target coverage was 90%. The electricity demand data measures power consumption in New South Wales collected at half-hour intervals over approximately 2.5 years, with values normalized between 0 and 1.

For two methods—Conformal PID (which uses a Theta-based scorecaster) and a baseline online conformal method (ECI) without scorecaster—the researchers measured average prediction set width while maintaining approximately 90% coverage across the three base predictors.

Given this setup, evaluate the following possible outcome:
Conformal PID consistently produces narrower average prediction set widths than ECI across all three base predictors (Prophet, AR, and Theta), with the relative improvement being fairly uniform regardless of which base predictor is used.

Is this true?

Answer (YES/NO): NO